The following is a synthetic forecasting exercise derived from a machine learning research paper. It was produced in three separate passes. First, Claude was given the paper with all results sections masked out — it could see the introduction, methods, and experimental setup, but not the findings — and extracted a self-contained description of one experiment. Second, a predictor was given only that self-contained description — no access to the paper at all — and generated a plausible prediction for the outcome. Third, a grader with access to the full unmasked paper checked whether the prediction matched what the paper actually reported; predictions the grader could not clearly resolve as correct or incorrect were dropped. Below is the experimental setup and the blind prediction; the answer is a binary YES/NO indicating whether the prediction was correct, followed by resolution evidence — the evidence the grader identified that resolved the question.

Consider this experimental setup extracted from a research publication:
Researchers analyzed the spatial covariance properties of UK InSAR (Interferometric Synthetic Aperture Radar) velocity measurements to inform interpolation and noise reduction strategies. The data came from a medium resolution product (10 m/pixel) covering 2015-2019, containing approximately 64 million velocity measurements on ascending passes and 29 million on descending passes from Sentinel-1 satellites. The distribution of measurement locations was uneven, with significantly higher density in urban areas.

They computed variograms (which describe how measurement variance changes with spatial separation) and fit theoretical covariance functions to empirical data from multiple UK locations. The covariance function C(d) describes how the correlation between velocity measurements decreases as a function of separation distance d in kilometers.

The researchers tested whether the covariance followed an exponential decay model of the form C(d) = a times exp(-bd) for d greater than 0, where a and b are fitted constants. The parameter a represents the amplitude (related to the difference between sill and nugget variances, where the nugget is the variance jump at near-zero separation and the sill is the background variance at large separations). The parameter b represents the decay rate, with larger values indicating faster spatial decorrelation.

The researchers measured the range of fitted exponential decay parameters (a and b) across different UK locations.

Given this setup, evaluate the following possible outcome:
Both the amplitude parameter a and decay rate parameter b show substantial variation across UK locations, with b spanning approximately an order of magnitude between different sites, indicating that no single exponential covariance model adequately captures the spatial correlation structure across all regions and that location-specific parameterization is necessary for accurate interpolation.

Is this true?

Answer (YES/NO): NO